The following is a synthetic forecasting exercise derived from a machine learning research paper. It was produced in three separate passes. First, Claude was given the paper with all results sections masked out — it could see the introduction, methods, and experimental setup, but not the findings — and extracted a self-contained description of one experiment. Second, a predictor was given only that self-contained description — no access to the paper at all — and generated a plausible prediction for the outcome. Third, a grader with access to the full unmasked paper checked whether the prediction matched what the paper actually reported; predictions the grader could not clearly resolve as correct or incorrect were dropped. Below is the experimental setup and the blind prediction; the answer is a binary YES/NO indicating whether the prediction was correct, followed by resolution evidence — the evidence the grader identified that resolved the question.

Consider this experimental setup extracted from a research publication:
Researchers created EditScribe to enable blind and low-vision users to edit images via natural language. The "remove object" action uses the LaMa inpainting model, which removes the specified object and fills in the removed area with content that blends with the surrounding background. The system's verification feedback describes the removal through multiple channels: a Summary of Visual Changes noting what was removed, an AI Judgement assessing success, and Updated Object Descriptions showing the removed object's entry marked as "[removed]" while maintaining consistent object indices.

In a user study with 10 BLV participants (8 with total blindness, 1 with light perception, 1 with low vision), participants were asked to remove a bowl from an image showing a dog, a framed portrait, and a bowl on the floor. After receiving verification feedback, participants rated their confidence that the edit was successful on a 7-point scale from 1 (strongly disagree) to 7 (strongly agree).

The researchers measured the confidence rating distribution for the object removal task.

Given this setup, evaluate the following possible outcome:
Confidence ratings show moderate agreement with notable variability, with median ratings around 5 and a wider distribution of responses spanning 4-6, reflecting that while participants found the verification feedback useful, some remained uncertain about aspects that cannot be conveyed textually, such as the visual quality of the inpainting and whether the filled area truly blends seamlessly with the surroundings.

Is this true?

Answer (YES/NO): NO